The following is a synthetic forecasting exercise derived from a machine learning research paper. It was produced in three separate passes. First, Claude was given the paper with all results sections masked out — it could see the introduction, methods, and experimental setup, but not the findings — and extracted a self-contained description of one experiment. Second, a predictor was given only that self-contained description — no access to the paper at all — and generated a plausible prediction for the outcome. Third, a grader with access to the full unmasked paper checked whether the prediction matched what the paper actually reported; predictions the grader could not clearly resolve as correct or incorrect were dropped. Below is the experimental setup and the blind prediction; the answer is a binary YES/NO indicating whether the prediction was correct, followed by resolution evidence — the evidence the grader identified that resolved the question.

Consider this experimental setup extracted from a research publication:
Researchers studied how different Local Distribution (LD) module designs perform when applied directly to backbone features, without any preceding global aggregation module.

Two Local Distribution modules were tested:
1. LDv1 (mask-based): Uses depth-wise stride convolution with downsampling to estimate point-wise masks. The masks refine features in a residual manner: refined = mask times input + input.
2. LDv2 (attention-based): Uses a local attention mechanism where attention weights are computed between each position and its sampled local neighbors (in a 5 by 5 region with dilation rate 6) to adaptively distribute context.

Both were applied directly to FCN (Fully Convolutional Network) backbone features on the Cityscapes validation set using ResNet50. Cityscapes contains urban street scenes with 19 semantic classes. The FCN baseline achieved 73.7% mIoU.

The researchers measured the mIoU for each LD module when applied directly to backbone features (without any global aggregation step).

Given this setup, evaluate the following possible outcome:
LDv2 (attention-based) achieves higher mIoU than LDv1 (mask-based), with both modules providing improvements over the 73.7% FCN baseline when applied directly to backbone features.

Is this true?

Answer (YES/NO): YES